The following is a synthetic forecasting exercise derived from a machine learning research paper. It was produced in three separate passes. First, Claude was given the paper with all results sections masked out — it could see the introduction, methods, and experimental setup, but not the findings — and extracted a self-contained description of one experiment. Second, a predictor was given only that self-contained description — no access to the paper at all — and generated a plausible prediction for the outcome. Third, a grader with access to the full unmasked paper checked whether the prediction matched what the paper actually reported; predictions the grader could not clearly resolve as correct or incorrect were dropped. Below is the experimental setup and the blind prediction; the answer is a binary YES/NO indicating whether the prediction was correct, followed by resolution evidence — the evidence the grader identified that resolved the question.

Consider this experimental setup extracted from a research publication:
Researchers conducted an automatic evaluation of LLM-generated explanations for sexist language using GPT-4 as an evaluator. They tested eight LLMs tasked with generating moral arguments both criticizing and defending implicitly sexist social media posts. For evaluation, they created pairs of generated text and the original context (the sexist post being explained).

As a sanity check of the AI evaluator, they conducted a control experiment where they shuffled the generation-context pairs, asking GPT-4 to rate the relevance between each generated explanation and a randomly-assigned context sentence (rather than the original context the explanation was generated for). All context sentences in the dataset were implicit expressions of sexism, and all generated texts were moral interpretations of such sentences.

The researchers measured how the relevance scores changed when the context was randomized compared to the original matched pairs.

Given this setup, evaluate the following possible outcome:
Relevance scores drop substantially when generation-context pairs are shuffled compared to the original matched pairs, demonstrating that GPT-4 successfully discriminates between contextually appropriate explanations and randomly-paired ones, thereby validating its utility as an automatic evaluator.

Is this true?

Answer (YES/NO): YES